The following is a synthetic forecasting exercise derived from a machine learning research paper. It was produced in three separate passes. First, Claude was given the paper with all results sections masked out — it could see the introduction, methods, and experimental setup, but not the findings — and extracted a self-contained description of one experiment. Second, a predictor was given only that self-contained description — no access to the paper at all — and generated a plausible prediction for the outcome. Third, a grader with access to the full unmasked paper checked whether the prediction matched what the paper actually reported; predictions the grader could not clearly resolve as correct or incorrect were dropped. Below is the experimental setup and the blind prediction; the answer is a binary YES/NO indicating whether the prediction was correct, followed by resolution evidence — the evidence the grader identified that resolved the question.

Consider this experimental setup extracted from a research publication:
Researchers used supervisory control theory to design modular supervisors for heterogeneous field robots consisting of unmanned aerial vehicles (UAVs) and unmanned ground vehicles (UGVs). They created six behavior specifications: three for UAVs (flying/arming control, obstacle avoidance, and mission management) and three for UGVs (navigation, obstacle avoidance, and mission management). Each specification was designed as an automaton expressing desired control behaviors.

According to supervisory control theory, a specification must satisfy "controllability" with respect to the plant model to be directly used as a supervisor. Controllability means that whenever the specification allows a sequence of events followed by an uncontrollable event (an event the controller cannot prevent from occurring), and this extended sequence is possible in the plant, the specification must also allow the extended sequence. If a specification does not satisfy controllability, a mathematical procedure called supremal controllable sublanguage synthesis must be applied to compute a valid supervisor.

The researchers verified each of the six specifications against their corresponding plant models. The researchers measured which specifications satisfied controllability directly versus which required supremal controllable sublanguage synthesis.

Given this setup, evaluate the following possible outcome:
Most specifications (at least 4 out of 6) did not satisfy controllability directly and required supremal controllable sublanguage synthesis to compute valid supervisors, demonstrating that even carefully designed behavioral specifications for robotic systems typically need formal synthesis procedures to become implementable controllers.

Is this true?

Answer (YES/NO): NO